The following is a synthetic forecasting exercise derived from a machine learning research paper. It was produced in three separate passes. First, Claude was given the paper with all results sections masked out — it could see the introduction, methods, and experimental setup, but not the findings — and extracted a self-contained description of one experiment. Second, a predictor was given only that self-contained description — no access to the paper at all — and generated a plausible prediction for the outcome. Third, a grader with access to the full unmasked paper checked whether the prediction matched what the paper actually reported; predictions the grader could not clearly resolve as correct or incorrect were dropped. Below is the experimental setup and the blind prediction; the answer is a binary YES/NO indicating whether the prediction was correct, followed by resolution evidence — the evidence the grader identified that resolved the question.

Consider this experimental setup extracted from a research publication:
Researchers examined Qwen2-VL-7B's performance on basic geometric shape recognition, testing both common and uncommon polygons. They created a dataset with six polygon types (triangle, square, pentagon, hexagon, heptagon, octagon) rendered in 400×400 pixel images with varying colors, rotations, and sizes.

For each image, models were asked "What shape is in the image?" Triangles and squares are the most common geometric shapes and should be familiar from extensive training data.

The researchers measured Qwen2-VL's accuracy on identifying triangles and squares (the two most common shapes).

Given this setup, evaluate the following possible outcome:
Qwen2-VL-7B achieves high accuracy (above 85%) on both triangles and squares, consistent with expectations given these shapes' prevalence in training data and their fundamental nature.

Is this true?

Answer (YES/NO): NO